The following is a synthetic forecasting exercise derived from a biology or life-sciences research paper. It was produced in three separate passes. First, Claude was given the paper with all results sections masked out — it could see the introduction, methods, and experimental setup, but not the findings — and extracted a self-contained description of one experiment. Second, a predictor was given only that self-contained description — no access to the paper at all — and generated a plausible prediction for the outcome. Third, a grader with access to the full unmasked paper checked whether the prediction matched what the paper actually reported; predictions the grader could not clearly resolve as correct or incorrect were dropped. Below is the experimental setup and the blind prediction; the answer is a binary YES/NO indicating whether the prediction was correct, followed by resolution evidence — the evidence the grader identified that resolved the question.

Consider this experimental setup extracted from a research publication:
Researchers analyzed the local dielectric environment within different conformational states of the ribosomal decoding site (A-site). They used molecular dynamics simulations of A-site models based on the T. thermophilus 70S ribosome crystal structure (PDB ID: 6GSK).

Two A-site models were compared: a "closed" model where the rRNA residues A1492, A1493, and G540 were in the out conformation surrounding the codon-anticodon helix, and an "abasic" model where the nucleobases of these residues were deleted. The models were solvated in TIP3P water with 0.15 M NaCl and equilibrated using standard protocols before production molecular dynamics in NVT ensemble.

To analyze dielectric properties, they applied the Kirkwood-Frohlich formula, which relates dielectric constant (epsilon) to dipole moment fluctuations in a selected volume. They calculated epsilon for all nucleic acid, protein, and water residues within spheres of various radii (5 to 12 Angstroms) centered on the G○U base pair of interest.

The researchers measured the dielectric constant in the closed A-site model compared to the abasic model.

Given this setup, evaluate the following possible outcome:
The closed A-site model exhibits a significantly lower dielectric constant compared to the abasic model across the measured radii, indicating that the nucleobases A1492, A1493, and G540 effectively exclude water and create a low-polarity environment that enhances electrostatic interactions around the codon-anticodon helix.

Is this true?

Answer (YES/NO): NO